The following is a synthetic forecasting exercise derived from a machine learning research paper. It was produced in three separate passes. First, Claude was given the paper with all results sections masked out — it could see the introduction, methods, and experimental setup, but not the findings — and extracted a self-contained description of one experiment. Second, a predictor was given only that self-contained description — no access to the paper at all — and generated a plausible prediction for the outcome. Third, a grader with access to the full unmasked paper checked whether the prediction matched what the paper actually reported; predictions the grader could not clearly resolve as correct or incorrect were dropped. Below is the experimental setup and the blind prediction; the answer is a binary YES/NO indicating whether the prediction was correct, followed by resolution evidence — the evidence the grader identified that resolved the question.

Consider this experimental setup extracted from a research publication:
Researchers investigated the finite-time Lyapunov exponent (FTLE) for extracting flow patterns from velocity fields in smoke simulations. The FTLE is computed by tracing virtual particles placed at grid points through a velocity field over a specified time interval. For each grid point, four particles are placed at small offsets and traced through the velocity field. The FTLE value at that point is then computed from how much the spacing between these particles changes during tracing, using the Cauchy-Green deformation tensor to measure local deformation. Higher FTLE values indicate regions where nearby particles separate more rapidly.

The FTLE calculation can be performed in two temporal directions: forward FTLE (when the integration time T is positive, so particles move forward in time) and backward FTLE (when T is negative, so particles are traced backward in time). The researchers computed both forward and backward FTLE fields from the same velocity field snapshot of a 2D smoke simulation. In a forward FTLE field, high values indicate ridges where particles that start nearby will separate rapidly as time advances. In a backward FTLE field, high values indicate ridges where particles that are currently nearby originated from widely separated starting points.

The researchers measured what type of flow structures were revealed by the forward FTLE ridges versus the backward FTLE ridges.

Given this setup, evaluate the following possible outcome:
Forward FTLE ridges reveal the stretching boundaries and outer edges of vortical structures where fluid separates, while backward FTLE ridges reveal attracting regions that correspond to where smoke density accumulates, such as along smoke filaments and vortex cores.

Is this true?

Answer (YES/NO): NO